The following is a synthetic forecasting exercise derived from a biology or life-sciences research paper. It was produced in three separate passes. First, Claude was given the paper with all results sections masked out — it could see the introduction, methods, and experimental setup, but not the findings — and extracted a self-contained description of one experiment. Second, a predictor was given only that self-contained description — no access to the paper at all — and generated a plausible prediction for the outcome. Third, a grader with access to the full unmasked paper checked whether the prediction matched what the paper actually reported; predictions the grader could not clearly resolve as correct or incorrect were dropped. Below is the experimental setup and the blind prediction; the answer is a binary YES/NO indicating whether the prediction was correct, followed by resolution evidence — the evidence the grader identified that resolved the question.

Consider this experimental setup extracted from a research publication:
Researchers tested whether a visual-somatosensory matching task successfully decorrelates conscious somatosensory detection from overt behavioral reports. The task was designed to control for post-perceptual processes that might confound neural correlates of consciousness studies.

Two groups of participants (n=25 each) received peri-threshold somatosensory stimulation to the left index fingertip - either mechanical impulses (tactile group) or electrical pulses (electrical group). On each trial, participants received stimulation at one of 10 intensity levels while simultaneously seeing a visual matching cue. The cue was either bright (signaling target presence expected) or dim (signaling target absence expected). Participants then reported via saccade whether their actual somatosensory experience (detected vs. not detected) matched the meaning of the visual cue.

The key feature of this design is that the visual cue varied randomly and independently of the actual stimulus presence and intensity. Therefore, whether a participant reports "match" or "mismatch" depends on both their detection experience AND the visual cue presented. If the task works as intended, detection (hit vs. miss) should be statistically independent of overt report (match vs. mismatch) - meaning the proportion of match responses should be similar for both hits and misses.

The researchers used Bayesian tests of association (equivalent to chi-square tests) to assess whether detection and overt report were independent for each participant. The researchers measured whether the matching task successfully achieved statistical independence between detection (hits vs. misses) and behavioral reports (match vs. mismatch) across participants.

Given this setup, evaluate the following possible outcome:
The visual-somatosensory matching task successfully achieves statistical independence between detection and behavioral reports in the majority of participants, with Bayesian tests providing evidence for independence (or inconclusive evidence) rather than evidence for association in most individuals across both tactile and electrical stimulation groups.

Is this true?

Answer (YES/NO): YES